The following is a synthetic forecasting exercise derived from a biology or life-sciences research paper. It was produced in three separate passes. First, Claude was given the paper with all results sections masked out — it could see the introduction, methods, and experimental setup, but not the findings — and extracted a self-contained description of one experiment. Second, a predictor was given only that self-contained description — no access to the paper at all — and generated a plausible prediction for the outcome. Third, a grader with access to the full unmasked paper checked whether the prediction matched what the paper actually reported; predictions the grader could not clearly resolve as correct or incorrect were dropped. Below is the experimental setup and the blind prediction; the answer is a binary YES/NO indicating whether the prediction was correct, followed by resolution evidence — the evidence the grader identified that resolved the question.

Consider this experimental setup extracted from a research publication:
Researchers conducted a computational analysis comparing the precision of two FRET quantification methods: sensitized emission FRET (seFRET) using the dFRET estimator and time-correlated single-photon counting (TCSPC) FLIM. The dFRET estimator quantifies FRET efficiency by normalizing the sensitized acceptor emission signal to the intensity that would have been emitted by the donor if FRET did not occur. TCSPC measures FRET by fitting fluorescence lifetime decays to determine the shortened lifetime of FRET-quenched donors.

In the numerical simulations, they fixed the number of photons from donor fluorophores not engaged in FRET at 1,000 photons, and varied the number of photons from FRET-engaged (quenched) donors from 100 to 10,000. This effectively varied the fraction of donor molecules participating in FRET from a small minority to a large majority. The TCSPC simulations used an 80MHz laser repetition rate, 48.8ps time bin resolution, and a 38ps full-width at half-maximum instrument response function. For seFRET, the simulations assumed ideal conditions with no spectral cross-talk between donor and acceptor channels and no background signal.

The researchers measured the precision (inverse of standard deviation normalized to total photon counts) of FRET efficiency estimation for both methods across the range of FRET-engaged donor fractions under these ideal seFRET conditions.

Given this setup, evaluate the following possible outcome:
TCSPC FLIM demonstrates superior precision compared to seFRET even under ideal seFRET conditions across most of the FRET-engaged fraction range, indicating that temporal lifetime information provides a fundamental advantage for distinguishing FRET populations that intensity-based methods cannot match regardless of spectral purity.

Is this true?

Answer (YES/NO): NO